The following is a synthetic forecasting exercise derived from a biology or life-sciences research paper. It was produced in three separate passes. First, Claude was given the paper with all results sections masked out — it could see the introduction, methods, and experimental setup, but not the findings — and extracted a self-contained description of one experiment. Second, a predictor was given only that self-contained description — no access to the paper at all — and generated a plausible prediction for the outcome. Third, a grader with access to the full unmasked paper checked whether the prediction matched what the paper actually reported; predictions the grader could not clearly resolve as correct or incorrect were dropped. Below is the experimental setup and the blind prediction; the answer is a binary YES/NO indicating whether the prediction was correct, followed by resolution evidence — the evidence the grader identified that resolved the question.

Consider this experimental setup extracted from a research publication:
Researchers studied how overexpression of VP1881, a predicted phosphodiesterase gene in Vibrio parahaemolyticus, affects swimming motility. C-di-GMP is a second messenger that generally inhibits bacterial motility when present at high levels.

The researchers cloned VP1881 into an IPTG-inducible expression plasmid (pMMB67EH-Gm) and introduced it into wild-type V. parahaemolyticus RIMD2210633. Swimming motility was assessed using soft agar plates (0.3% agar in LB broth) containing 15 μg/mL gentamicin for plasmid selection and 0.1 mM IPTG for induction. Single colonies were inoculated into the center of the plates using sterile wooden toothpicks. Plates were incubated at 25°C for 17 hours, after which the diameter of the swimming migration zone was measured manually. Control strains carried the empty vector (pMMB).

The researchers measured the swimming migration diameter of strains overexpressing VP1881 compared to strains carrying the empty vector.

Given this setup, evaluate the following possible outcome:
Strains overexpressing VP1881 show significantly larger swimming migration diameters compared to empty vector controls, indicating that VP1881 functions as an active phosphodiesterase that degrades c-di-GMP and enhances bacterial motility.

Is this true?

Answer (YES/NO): YES